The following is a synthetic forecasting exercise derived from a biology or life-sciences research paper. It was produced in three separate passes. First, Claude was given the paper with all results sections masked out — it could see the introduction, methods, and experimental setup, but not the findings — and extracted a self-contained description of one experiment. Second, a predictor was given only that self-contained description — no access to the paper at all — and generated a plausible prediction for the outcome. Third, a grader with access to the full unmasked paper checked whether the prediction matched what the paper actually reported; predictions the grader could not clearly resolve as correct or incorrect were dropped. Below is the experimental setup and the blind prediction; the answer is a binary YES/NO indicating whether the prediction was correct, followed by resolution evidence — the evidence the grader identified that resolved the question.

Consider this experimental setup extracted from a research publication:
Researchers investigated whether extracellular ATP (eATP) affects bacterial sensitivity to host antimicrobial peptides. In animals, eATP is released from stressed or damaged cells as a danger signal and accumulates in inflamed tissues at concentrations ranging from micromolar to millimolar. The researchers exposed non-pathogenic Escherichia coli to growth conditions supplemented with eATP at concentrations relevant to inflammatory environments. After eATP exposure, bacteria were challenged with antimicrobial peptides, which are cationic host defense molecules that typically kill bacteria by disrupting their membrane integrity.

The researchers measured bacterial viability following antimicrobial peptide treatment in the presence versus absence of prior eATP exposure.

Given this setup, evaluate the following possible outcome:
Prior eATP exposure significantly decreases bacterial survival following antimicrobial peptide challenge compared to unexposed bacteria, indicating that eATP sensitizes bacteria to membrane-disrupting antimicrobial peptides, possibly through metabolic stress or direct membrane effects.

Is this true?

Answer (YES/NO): YES